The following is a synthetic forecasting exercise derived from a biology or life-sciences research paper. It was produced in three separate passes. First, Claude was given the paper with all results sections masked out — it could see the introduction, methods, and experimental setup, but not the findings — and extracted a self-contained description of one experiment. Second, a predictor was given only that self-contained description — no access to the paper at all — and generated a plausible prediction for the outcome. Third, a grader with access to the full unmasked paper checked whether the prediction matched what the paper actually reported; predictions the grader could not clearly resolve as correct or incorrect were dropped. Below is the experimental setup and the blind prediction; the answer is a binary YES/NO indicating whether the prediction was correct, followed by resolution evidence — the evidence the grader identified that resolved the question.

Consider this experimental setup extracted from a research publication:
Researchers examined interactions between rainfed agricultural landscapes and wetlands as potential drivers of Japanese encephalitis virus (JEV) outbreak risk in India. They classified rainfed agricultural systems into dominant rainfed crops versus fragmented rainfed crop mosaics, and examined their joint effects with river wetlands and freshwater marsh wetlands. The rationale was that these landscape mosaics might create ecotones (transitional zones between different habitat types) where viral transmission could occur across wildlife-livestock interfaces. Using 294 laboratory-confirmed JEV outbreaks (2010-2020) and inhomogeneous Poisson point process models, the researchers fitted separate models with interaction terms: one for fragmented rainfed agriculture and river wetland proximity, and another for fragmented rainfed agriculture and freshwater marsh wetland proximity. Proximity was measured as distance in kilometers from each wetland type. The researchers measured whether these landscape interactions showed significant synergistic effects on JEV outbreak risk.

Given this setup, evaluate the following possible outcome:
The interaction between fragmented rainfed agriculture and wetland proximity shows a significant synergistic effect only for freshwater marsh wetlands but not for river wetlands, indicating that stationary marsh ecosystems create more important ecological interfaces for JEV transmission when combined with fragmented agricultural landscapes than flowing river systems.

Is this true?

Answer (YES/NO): NO